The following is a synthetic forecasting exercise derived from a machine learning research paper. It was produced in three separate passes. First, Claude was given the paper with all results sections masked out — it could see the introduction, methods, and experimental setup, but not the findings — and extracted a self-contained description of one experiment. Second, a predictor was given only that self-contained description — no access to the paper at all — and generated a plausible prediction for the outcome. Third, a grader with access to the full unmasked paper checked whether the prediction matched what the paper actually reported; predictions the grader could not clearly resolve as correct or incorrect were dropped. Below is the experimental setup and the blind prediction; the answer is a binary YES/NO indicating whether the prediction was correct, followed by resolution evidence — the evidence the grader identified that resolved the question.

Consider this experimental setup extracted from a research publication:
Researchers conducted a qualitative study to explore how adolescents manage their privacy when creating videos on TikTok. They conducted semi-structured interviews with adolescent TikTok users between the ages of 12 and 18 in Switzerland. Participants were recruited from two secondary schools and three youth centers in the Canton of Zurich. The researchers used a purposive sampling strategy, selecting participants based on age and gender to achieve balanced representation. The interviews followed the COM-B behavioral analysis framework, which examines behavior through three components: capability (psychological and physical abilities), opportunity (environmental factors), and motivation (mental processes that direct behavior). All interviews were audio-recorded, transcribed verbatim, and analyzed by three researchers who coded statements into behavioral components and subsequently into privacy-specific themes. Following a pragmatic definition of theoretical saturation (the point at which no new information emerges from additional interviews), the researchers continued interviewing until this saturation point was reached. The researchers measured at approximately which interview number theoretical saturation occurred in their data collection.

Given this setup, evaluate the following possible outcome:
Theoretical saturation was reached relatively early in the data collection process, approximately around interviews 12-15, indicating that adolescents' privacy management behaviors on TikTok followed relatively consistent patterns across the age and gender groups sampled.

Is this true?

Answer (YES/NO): NO